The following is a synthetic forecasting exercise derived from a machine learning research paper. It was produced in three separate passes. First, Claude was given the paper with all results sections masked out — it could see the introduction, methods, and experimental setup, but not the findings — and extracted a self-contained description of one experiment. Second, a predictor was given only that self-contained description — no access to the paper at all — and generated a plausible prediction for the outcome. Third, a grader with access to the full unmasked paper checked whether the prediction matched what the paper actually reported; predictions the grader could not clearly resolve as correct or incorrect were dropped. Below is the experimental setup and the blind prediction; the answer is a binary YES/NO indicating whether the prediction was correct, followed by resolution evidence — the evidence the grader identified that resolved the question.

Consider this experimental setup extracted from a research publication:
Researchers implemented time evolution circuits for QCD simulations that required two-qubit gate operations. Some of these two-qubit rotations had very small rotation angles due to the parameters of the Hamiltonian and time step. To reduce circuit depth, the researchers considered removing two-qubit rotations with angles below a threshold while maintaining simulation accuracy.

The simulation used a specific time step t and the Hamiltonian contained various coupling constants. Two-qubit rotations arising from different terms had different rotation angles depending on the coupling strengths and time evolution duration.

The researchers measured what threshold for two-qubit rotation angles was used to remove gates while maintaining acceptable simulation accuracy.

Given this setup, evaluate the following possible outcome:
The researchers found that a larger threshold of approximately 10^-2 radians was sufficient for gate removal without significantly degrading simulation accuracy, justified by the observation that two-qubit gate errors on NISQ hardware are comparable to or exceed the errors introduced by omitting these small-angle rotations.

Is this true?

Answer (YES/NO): YES